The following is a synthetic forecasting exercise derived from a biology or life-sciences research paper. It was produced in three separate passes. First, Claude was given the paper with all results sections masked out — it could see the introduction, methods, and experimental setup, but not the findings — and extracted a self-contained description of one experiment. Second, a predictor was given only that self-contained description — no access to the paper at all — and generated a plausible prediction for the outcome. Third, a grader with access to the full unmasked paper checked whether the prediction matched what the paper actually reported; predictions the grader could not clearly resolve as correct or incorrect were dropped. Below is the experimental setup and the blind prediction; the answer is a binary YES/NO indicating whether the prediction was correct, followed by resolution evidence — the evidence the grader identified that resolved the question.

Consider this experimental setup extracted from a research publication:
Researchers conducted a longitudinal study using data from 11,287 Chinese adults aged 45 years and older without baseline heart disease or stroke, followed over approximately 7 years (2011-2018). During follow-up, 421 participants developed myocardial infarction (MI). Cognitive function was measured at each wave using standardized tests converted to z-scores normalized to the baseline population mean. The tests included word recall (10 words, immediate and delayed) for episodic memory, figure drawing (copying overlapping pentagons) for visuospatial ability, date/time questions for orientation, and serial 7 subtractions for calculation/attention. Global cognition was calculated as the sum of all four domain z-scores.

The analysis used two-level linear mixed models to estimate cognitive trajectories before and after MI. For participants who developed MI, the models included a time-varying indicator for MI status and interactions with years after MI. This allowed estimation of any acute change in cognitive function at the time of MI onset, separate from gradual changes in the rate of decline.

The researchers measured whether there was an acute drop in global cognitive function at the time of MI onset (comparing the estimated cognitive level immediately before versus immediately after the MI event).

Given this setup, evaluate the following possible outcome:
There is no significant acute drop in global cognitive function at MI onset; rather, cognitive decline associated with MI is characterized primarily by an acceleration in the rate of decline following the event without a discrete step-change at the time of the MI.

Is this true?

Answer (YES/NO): NO